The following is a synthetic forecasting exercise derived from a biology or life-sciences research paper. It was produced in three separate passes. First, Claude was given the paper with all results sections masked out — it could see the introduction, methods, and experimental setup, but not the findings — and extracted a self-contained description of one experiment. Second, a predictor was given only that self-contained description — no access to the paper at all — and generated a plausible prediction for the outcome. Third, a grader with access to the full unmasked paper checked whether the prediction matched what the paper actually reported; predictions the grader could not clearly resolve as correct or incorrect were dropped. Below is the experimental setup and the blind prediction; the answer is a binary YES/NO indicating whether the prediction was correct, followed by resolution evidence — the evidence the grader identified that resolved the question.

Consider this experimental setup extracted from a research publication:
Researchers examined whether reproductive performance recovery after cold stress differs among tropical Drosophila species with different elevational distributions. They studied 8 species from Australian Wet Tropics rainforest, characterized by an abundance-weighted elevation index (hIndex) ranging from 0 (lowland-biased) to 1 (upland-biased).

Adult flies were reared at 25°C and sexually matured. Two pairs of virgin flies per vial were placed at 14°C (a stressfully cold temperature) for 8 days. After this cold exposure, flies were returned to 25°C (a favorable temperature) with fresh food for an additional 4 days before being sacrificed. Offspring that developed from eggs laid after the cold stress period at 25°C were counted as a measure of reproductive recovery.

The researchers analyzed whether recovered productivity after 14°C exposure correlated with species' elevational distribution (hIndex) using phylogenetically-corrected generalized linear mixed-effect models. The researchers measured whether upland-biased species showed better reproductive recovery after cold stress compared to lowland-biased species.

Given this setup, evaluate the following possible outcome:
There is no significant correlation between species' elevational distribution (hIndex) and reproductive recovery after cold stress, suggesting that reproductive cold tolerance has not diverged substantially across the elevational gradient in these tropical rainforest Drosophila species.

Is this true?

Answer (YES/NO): YES